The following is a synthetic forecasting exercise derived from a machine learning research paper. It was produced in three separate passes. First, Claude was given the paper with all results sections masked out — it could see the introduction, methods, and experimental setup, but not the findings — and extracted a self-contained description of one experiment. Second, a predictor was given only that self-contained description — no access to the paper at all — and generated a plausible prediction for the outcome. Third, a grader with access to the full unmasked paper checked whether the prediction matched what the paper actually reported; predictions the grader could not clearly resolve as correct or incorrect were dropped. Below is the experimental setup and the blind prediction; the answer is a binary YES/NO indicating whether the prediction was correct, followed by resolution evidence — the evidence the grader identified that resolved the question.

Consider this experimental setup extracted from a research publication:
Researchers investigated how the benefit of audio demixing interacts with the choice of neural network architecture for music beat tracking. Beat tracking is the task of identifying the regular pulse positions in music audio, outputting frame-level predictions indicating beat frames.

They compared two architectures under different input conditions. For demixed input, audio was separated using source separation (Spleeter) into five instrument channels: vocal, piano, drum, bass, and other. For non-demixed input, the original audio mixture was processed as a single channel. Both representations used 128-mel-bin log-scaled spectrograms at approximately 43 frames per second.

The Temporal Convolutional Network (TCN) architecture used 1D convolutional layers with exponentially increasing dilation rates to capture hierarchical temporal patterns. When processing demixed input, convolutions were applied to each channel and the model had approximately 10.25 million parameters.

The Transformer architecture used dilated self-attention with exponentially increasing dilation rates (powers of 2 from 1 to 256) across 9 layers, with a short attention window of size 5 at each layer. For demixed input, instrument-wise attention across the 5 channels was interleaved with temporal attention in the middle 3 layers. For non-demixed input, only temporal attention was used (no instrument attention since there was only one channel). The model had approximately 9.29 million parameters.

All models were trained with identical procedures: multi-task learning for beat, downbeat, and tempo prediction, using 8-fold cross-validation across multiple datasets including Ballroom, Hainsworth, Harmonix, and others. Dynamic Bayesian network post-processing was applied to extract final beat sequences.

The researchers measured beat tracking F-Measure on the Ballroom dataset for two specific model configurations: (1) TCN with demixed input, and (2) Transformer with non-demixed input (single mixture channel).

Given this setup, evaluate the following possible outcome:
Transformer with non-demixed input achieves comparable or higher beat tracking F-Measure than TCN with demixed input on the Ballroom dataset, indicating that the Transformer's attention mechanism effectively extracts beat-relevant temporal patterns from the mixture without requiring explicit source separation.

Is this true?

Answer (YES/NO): YES